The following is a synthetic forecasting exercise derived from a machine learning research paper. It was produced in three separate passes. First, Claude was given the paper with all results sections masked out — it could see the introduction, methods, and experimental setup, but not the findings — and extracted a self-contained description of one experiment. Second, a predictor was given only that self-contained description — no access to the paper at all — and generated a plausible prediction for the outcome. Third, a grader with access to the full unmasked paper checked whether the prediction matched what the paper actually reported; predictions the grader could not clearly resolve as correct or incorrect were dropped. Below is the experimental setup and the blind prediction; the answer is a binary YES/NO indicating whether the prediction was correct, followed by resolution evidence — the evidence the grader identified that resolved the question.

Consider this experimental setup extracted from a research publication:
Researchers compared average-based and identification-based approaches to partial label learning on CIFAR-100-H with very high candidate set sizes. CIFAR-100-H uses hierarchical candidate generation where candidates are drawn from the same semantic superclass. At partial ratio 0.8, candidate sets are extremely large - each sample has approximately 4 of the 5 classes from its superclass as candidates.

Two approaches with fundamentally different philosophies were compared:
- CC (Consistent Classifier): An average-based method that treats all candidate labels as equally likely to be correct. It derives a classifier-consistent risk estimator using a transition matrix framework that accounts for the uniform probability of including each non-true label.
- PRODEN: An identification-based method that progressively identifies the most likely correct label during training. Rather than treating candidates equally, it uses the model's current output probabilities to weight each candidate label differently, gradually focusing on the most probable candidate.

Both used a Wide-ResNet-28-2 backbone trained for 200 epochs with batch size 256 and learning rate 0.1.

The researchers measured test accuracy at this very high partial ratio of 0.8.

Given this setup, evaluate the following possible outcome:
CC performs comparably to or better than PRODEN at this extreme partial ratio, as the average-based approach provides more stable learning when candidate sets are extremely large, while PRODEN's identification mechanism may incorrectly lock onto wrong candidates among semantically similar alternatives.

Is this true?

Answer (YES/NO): NO